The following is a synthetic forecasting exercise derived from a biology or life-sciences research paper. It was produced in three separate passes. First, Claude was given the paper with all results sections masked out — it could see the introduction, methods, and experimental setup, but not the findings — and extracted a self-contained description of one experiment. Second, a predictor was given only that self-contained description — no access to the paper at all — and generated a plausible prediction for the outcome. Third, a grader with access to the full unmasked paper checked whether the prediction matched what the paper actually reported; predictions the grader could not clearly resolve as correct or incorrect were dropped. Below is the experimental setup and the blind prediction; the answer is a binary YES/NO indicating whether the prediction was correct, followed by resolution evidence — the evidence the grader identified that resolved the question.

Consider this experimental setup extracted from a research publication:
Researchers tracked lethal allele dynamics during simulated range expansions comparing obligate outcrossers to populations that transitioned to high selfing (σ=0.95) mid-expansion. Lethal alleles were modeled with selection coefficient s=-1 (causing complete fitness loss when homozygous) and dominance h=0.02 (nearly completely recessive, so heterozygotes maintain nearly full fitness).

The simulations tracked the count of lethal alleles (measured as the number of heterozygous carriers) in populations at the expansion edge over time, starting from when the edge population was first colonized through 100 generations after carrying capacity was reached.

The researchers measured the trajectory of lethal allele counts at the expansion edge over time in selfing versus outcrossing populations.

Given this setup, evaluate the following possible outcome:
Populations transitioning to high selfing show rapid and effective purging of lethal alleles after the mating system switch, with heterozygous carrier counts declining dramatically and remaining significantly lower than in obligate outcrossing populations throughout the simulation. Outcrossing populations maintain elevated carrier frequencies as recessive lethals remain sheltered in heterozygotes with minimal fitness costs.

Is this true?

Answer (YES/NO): YES